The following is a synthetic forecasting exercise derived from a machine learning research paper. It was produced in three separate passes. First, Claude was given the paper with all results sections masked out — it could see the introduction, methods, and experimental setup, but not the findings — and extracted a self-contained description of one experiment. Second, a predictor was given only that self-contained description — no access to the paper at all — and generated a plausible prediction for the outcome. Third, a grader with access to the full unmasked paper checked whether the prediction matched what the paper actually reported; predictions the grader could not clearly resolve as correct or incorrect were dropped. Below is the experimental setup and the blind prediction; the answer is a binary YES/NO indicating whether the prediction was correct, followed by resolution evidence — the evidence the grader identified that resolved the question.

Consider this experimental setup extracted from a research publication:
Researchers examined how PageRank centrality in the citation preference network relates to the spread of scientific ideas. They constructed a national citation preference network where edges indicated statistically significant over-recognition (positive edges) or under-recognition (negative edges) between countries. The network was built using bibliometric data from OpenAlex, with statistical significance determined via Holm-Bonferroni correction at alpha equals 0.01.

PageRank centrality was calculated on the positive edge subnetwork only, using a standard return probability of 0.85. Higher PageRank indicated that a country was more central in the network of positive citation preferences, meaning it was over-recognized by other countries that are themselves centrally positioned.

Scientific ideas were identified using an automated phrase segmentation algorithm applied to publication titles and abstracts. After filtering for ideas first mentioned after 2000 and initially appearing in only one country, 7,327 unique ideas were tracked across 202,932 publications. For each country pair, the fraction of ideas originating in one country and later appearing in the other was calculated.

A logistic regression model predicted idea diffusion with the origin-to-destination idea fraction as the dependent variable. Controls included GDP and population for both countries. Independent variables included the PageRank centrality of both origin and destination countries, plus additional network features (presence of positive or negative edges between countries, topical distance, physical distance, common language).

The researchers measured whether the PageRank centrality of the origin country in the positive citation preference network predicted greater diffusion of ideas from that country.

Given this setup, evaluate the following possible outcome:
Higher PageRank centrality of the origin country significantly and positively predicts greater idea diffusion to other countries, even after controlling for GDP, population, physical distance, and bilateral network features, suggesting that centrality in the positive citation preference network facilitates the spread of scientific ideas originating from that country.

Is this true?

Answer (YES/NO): YES